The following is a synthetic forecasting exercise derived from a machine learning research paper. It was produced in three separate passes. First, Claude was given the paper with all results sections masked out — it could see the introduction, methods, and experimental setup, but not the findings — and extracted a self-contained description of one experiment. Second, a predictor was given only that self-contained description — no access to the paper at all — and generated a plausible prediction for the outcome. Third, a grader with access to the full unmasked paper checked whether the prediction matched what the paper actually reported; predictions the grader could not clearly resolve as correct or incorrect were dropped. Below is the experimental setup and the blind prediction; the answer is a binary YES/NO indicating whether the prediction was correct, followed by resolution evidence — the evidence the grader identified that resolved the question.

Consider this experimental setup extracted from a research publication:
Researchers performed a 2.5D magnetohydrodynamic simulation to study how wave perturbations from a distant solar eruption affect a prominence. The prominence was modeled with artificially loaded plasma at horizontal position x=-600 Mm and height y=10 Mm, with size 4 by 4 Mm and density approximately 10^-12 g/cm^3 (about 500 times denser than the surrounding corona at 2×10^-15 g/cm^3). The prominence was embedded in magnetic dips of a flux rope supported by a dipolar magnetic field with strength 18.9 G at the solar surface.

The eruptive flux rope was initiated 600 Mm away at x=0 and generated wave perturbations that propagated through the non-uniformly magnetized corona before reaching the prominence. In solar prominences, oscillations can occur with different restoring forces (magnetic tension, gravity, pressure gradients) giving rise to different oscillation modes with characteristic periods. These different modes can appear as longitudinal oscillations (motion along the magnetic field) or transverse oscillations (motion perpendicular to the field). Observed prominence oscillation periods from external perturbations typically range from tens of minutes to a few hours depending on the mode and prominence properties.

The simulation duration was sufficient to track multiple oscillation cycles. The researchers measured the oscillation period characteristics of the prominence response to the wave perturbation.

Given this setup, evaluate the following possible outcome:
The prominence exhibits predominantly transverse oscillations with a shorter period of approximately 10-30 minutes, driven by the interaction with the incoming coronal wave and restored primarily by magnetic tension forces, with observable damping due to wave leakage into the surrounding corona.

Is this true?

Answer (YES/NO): NO